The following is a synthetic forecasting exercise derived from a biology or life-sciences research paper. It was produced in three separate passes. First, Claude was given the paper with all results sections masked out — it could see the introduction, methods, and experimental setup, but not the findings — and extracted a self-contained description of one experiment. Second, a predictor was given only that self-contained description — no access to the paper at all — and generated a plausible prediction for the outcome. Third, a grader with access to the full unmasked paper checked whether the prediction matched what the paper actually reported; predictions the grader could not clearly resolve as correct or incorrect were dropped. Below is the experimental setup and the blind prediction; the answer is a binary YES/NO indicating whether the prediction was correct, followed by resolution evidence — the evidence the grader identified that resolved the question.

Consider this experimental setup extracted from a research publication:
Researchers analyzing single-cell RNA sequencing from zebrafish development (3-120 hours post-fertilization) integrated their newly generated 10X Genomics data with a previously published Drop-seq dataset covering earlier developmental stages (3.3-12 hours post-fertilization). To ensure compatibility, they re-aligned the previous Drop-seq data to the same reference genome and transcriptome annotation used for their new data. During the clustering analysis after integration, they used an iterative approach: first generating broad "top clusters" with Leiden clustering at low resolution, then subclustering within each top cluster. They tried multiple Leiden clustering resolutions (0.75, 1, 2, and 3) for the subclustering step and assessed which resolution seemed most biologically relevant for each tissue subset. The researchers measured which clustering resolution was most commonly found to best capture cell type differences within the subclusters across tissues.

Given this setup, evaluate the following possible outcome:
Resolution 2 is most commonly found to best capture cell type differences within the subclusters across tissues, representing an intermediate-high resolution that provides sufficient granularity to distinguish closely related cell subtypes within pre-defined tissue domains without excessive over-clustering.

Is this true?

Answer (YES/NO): NO